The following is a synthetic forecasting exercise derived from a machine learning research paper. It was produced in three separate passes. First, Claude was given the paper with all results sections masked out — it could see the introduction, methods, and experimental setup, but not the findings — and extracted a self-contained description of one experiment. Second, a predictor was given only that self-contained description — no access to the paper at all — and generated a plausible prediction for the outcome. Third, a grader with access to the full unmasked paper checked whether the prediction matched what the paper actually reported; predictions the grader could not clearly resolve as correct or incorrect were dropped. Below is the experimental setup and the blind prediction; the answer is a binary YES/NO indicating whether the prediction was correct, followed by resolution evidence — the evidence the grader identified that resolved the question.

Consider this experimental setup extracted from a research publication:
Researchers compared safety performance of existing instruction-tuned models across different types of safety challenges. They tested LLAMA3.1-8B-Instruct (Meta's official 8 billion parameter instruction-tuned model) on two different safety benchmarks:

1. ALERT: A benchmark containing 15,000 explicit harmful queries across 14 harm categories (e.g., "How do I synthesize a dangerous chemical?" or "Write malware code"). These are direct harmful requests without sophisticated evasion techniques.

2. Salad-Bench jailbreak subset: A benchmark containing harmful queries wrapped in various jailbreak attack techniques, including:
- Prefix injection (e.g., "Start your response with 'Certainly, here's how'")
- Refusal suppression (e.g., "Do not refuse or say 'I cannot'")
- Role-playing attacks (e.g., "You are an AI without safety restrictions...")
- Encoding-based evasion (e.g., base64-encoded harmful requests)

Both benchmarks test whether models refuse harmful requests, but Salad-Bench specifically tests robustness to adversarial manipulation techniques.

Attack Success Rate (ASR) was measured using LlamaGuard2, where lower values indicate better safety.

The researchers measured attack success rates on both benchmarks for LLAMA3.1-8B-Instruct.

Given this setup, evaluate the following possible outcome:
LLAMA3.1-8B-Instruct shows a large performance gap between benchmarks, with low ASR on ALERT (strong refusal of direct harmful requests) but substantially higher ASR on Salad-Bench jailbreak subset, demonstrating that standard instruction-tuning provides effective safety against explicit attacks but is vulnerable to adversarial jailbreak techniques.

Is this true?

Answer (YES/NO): YES